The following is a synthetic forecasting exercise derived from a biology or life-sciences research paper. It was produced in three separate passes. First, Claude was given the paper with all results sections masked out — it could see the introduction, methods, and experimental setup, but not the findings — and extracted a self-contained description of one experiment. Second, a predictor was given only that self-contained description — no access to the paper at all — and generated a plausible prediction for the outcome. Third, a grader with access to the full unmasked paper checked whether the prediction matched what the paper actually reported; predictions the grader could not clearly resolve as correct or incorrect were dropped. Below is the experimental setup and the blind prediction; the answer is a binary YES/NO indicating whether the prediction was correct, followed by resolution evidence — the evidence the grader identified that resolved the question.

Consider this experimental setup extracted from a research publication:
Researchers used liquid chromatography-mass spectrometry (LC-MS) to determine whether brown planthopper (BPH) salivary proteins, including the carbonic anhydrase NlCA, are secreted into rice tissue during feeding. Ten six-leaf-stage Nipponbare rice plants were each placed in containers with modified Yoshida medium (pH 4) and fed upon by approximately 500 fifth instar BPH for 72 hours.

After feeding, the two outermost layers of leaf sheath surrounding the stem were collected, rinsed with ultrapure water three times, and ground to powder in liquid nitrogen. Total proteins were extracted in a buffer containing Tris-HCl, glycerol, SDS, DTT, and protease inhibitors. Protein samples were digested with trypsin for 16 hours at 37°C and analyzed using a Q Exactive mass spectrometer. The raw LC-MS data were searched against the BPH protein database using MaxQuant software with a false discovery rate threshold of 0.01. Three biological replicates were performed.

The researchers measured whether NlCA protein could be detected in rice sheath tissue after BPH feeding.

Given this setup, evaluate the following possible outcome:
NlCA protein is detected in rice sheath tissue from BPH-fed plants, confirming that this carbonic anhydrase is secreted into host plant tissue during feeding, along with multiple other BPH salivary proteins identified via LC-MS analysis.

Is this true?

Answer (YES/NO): NO